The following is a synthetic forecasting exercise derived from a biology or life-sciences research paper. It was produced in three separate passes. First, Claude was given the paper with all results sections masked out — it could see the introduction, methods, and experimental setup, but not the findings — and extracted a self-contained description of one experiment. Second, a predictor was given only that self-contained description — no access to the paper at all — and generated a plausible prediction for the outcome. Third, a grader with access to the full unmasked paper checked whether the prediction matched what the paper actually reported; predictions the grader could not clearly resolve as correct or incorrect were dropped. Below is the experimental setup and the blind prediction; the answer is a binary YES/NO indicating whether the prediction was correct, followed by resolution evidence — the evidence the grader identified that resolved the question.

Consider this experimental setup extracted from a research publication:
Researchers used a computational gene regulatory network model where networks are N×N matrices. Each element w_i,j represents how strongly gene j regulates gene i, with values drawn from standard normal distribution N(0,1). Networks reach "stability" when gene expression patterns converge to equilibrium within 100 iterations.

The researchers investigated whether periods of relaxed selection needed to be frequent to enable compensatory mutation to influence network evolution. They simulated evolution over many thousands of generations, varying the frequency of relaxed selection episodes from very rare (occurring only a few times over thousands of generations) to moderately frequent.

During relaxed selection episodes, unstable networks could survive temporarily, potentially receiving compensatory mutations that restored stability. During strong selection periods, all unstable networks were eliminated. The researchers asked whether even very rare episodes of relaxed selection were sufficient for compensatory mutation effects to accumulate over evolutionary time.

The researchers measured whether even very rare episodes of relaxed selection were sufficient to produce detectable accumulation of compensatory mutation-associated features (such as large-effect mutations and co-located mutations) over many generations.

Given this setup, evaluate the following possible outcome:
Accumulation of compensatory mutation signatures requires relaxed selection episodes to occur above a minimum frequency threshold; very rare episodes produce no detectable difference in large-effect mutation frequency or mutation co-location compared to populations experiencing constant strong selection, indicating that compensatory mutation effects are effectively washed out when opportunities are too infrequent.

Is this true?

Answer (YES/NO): NO